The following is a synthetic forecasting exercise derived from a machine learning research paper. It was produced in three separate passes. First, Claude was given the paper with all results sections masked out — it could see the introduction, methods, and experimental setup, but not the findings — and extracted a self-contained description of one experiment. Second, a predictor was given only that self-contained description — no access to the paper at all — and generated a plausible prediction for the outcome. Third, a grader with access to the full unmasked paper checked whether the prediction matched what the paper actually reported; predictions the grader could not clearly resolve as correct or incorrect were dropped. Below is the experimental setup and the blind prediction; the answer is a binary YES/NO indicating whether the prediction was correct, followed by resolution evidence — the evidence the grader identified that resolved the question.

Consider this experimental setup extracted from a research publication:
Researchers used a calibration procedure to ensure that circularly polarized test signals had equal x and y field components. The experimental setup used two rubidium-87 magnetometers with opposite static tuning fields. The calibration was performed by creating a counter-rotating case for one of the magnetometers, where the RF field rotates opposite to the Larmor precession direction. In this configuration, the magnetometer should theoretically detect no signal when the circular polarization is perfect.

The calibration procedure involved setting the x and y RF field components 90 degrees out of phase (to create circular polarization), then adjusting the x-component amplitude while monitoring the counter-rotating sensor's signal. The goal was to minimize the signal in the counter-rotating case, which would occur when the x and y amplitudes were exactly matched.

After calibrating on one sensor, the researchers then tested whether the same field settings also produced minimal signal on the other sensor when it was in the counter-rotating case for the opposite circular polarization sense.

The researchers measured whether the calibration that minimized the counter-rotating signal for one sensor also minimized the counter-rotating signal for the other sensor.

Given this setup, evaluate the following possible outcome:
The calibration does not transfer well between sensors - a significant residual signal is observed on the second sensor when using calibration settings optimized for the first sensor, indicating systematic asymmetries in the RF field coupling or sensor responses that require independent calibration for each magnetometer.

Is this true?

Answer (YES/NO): NO